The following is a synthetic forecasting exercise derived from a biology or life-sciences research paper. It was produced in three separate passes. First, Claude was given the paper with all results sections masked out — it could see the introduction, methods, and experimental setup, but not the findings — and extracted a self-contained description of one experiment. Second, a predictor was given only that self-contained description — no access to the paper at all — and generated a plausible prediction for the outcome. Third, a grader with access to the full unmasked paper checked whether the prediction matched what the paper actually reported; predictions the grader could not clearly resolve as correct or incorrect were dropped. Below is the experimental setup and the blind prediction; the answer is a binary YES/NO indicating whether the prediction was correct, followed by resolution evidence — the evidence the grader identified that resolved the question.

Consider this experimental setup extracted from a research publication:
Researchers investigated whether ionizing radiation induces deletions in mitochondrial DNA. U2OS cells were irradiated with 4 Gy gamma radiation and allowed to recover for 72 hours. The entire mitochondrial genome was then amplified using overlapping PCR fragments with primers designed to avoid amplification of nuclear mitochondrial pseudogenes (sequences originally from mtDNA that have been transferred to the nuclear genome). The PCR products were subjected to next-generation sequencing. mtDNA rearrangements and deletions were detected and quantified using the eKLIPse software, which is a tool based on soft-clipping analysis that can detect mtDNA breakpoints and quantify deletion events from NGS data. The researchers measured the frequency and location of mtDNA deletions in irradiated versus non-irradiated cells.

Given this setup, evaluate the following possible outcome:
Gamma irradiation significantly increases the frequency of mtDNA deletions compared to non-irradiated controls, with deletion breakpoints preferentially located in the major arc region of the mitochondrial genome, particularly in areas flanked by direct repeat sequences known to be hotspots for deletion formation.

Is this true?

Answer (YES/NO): NO